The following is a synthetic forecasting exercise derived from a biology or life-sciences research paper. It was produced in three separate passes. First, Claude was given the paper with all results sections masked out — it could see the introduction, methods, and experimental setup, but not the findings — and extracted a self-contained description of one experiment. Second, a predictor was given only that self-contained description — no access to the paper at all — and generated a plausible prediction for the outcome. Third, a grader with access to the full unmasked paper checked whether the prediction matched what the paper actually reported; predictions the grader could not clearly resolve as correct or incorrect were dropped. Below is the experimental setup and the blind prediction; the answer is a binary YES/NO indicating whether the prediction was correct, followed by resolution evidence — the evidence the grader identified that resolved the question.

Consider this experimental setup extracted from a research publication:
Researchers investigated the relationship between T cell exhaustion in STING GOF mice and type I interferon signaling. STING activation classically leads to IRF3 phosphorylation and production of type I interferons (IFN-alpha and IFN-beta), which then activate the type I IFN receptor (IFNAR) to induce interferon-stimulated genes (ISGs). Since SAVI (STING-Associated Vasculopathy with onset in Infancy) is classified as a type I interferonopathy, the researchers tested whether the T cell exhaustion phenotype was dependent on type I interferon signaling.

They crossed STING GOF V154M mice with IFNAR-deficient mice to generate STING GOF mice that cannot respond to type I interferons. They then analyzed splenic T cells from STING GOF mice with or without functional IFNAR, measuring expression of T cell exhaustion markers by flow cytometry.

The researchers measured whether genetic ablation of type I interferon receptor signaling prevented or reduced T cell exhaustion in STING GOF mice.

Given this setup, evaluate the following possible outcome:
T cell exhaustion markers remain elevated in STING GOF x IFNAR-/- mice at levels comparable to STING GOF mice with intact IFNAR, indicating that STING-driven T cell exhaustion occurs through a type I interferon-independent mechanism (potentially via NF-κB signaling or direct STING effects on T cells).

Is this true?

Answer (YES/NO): YES